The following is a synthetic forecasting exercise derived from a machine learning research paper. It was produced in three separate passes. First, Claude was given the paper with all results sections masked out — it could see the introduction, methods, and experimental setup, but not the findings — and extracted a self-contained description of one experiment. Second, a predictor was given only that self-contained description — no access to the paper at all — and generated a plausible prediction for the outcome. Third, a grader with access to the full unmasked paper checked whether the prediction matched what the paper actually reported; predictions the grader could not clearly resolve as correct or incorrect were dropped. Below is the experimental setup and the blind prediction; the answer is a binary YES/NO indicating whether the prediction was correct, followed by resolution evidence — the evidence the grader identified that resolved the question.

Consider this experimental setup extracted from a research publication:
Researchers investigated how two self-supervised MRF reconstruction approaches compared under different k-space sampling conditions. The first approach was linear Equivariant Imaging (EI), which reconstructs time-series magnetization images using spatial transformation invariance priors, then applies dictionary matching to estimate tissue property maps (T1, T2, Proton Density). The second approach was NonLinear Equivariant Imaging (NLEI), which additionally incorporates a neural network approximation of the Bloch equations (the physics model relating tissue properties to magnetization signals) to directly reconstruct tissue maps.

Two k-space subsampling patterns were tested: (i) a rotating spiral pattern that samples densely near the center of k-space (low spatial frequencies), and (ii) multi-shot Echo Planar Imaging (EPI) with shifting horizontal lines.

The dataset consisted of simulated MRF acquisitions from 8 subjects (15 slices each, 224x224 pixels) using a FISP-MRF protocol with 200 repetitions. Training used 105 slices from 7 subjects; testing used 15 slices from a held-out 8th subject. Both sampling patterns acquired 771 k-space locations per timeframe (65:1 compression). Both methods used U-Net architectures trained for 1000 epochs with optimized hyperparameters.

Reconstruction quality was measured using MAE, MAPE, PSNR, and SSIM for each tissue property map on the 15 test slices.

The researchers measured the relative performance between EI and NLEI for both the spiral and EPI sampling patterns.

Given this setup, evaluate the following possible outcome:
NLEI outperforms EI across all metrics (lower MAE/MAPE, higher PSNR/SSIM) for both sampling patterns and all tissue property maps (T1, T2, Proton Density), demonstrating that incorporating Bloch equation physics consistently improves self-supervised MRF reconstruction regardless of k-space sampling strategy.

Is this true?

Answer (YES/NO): NO